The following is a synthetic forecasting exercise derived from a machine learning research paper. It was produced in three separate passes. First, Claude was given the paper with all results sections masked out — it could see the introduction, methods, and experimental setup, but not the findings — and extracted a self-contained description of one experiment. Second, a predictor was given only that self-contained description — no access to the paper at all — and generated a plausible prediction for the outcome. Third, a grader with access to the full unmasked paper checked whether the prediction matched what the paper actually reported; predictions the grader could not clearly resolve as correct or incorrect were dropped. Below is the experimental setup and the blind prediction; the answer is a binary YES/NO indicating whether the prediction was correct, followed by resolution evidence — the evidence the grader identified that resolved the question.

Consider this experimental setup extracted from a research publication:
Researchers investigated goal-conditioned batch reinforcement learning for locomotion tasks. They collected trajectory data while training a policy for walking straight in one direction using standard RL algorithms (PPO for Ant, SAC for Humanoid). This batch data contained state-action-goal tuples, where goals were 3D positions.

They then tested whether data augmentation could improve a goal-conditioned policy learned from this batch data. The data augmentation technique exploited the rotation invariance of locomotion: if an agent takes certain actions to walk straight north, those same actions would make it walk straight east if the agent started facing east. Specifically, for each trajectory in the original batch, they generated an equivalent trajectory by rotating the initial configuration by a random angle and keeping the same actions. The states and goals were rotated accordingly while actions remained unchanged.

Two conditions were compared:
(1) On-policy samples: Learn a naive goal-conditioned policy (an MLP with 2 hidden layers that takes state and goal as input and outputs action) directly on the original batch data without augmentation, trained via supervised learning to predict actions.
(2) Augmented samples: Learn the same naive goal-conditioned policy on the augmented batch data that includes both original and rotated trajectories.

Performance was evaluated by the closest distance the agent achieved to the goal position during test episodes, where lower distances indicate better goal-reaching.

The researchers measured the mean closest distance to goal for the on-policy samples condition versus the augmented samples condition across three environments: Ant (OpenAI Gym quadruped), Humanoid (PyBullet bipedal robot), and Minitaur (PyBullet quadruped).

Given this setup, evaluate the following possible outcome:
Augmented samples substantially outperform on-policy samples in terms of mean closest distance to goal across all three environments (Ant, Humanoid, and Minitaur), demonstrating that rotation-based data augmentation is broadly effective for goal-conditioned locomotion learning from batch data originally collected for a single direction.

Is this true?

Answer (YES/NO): YES